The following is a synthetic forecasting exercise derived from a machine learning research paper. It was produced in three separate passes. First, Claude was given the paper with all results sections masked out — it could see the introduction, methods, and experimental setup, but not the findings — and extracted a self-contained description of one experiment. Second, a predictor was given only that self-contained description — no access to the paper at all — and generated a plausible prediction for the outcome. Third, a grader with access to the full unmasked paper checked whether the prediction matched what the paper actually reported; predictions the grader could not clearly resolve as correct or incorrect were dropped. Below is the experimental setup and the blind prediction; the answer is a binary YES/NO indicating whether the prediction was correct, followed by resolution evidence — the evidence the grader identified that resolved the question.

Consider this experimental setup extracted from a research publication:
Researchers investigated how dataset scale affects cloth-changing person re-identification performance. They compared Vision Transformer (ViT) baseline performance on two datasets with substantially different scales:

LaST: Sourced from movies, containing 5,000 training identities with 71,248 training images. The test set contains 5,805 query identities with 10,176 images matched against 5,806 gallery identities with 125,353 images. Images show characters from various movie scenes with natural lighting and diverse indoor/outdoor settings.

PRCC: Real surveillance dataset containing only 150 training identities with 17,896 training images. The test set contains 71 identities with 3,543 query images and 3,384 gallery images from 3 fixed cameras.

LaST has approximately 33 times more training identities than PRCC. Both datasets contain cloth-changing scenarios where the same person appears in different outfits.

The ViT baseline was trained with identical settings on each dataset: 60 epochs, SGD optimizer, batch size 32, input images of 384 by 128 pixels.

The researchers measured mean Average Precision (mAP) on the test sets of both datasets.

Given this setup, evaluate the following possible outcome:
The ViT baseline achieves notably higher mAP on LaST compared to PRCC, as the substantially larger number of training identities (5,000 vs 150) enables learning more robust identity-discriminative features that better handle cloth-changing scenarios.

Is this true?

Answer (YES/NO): NO